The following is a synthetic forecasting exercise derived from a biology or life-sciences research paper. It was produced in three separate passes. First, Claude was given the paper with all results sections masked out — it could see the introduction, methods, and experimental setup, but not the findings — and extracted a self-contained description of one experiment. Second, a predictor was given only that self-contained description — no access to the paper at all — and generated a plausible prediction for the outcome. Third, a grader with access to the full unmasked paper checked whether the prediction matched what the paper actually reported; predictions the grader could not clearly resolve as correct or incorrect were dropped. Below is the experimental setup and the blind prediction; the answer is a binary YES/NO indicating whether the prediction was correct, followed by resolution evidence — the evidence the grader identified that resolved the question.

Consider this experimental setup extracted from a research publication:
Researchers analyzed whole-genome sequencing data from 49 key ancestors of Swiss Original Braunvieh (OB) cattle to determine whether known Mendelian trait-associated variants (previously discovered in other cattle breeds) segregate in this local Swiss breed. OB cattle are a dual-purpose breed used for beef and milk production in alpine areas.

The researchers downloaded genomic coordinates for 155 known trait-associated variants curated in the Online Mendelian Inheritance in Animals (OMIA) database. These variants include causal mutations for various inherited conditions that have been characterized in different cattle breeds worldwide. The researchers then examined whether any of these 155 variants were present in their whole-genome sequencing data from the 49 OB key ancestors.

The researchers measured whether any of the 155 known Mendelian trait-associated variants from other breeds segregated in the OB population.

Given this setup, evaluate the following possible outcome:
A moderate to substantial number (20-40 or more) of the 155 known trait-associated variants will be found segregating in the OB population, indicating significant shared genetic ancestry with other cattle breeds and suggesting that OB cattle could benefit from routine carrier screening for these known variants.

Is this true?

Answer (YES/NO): NO